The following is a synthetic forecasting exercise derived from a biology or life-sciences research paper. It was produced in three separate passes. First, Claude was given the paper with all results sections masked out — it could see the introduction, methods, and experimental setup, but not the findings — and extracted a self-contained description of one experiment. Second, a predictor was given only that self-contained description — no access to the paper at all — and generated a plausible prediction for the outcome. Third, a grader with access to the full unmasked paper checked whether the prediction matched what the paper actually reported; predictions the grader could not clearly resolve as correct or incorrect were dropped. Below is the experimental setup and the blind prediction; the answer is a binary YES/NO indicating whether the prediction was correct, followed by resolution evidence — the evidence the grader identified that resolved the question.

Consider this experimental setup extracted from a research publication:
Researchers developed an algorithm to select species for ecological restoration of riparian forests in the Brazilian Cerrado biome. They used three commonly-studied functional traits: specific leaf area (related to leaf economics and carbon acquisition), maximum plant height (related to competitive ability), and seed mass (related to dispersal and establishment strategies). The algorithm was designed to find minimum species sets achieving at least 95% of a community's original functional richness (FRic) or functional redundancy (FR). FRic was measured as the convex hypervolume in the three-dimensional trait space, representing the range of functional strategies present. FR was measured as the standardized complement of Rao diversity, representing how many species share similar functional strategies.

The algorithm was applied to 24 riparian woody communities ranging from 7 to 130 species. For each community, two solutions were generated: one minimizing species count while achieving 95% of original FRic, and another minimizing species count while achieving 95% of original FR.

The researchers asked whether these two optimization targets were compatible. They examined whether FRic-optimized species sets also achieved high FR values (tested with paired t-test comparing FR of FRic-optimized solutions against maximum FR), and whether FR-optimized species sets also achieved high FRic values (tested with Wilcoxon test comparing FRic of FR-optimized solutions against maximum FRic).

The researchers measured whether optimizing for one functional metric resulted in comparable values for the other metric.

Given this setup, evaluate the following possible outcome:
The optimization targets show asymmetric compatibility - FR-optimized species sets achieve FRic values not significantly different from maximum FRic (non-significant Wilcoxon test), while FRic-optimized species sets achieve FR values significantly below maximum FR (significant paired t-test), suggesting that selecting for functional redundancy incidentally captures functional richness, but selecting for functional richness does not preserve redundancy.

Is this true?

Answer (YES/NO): NO